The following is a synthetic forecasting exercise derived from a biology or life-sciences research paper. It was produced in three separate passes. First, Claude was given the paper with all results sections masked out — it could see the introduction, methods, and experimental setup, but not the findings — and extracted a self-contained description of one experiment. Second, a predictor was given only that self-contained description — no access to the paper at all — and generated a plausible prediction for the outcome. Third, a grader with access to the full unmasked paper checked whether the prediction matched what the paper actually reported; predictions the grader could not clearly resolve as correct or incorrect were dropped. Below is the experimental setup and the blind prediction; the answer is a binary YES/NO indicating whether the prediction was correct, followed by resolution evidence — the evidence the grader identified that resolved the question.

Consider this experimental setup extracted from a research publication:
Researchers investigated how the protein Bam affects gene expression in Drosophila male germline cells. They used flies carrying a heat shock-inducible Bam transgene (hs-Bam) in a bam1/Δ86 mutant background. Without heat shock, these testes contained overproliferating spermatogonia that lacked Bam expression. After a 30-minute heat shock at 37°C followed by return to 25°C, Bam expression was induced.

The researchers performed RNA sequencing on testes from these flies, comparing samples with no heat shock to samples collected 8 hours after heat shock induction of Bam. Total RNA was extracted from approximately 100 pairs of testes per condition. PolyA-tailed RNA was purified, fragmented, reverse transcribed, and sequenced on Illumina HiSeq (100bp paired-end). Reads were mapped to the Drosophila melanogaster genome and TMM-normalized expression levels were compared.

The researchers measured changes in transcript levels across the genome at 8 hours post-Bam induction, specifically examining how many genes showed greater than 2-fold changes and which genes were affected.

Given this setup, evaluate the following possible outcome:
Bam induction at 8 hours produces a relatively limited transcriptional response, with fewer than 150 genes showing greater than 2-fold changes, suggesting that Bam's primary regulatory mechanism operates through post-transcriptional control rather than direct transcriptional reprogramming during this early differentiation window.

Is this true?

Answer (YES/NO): YES